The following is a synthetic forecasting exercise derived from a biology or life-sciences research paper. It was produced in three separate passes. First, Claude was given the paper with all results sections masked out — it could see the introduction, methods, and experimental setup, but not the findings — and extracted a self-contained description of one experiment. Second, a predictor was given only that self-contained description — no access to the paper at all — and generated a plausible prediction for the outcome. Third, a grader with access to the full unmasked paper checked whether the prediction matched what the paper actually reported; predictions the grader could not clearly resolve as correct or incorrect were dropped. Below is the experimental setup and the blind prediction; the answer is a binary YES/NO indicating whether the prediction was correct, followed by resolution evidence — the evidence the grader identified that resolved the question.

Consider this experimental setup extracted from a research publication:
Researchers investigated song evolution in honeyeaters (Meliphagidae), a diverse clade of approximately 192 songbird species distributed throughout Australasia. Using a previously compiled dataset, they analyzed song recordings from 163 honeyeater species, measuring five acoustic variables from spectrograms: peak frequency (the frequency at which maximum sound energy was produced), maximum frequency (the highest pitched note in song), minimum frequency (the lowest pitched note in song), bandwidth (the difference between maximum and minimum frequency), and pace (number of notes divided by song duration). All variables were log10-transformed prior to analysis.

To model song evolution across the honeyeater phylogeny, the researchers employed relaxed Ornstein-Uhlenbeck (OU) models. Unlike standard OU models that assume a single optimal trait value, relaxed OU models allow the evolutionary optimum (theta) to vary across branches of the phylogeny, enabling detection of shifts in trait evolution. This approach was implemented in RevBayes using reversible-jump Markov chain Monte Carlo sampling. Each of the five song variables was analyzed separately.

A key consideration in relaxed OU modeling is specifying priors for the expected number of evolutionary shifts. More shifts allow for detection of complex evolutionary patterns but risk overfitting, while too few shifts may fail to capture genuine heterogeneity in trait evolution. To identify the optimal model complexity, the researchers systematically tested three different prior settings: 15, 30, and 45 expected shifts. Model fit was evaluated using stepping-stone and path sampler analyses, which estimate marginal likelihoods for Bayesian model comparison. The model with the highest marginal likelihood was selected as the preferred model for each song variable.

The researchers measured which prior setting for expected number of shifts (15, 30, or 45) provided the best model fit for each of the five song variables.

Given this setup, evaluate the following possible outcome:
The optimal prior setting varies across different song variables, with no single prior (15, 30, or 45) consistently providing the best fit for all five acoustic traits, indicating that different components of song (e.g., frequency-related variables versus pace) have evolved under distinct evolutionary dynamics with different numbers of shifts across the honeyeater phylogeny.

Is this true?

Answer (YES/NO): NO